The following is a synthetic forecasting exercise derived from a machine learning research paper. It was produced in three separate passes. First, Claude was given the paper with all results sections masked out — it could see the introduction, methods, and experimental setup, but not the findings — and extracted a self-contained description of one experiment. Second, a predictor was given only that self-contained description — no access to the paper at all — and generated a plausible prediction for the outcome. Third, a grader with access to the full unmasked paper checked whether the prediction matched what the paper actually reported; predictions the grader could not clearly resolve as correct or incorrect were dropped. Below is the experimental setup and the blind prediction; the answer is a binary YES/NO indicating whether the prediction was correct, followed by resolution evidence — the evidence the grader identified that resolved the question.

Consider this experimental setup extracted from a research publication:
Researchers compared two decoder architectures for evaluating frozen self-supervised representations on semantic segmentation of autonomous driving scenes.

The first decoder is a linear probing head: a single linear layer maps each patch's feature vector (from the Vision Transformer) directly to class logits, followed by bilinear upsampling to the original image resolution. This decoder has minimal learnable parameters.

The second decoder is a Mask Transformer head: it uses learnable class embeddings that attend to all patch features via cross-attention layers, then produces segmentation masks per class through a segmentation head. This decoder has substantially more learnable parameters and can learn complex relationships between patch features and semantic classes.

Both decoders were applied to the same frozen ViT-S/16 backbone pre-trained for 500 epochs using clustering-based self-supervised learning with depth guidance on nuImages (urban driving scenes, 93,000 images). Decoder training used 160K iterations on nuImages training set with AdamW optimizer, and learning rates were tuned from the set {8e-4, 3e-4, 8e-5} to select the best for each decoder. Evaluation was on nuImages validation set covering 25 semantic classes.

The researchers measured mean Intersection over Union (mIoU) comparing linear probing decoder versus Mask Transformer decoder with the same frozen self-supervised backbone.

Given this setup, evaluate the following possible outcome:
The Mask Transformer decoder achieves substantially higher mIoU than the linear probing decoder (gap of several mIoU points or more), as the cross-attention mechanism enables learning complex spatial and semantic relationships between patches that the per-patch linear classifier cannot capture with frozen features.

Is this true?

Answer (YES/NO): YES